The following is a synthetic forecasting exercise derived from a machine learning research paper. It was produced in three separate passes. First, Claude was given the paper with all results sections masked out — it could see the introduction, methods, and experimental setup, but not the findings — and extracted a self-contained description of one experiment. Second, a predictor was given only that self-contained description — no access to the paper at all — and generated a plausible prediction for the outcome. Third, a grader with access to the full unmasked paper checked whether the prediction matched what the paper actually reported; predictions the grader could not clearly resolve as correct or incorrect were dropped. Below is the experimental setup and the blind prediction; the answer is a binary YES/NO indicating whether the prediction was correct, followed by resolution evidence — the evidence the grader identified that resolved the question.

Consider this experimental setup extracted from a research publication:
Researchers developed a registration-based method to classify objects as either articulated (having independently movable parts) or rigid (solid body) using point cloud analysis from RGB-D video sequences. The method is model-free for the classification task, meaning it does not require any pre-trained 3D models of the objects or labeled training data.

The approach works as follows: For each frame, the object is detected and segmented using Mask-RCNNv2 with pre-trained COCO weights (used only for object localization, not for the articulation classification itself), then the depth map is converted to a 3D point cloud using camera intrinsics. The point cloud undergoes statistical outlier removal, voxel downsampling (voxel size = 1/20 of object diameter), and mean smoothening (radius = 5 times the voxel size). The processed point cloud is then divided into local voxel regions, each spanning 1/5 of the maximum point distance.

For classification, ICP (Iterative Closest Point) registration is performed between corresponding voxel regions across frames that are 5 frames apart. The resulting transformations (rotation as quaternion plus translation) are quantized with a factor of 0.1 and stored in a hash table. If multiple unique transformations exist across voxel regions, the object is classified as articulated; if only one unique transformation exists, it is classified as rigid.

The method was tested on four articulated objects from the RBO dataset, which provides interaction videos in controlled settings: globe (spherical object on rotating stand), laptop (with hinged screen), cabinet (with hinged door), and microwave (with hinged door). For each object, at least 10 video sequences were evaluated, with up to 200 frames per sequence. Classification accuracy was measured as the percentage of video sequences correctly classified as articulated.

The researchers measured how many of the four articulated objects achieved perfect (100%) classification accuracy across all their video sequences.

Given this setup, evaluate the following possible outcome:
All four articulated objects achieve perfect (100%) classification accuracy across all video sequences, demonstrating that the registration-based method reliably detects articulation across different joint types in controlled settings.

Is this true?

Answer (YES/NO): NO